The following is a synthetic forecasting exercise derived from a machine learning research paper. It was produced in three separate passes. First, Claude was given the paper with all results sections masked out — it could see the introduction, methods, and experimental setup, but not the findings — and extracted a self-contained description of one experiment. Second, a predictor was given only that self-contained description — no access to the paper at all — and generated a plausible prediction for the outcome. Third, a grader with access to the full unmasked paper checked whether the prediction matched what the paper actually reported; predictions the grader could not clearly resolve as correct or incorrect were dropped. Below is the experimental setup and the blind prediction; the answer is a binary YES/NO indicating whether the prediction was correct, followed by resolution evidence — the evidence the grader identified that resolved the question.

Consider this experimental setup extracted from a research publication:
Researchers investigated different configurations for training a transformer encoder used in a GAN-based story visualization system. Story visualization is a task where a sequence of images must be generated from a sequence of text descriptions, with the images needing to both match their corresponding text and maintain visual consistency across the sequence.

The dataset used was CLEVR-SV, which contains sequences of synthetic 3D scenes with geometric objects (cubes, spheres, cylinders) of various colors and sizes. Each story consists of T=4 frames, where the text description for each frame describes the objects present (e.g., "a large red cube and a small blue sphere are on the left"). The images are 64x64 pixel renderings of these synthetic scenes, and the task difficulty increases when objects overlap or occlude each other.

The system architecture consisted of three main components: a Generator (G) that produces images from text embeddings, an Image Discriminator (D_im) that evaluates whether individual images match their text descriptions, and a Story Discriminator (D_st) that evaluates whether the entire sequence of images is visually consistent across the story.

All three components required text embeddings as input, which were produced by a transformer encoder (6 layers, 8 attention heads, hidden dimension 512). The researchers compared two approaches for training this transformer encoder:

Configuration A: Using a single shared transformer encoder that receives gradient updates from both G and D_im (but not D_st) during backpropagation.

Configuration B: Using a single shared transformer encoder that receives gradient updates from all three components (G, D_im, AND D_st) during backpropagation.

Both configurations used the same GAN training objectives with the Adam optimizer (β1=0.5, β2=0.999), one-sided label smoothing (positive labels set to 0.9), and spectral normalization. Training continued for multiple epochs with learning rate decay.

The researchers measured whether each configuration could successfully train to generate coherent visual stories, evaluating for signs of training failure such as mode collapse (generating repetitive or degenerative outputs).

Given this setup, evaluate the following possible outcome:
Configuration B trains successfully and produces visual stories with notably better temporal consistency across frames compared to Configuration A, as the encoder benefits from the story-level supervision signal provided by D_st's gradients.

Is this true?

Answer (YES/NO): NO